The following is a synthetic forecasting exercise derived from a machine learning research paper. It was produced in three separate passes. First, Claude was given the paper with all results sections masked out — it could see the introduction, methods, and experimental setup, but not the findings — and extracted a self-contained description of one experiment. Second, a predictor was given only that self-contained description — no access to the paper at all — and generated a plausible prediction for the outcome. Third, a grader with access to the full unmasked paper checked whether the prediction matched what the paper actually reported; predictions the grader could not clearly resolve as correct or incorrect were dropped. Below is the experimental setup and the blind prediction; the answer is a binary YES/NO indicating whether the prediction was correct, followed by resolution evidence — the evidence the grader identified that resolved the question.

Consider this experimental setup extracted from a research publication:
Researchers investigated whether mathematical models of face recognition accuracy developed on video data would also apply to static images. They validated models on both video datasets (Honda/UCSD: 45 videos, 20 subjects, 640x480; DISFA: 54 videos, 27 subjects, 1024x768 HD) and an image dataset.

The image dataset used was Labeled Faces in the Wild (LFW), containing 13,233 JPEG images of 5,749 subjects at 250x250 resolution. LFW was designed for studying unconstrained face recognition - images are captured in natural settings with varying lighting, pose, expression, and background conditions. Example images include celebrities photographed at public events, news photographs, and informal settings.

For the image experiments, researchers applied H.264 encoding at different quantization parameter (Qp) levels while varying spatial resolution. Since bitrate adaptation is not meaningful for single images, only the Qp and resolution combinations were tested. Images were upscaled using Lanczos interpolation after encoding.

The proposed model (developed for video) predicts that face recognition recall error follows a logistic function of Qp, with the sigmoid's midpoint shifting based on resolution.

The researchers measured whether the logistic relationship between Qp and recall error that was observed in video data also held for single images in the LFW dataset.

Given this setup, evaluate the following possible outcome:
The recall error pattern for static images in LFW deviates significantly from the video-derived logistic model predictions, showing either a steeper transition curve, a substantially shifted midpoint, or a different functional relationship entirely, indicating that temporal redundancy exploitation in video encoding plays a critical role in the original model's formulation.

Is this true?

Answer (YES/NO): NO